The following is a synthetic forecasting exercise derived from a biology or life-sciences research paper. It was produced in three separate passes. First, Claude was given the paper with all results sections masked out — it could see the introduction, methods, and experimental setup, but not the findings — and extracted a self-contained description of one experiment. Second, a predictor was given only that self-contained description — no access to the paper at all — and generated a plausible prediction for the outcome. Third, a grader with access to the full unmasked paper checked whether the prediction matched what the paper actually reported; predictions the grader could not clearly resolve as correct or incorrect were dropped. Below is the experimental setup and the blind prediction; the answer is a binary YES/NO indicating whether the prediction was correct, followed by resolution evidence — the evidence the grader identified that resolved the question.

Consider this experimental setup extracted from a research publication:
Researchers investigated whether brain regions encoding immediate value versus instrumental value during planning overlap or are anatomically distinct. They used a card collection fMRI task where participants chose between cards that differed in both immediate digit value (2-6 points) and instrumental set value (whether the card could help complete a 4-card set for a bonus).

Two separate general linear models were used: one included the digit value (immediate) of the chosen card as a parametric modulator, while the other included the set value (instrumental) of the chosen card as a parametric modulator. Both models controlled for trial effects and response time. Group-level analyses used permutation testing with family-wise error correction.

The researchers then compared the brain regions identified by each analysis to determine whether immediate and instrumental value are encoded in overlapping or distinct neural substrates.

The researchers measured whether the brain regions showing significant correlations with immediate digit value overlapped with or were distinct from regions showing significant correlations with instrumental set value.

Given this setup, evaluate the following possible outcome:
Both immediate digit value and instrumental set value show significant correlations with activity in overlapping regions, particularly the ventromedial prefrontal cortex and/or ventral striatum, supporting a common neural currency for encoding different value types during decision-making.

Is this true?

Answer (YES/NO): NO